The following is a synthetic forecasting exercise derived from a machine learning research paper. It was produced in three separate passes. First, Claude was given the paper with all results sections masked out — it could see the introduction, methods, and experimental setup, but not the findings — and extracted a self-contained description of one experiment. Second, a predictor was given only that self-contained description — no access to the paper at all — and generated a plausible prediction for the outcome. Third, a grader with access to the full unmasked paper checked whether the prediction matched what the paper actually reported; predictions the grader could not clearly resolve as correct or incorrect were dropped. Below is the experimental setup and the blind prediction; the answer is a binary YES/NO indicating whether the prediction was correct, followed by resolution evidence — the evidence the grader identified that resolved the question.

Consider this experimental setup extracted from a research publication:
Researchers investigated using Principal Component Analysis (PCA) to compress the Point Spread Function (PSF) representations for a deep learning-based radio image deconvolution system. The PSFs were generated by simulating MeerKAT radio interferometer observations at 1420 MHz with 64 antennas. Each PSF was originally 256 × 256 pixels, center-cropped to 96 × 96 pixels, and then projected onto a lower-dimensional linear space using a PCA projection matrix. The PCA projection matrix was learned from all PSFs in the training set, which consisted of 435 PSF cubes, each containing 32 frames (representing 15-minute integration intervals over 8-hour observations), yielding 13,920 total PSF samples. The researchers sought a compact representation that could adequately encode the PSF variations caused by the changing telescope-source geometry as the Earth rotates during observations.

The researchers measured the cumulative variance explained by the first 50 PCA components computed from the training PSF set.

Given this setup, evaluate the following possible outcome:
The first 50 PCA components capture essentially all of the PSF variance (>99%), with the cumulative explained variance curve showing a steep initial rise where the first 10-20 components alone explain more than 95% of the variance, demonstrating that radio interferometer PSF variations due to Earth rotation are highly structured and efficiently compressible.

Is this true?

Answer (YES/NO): NO